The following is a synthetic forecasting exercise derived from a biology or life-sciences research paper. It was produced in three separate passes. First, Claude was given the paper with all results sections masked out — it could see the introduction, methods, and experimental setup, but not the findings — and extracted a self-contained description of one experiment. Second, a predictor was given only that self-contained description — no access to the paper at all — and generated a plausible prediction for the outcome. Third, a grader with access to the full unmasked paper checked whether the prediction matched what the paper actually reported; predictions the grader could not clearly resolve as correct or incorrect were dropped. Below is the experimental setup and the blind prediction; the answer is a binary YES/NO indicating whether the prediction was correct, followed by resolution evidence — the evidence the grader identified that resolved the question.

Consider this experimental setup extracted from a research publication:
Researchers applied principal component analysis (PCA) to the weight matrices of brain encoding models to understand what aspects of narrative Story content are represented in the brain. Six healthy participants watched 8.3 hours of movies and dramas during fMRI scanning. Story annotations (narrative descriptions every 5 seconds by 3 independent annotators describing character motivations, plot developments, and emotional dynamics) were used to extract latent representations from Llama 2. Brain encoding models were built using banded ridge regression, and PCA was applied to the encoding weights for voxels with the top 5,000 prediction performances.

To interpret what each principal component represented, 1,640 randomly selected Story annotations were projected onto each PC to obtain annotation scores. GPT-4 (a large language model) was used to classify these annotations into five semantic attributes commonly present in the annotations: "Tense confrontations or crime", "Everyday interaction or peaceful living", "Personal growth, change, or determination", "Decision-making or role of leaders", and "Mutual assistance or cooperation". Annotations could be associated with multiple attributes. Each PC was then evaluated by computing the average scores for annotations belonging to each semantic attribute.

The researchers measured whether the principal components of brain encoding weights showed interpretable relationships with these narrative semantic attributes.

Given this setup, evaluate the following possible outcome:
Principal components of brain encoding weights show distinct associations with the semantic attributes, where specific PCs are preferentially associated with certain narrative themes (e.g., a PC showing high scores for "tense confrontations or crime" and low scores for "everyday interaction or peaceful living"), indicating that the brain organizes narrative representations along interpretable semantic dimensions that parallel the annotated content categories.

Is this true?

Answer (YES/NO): NO